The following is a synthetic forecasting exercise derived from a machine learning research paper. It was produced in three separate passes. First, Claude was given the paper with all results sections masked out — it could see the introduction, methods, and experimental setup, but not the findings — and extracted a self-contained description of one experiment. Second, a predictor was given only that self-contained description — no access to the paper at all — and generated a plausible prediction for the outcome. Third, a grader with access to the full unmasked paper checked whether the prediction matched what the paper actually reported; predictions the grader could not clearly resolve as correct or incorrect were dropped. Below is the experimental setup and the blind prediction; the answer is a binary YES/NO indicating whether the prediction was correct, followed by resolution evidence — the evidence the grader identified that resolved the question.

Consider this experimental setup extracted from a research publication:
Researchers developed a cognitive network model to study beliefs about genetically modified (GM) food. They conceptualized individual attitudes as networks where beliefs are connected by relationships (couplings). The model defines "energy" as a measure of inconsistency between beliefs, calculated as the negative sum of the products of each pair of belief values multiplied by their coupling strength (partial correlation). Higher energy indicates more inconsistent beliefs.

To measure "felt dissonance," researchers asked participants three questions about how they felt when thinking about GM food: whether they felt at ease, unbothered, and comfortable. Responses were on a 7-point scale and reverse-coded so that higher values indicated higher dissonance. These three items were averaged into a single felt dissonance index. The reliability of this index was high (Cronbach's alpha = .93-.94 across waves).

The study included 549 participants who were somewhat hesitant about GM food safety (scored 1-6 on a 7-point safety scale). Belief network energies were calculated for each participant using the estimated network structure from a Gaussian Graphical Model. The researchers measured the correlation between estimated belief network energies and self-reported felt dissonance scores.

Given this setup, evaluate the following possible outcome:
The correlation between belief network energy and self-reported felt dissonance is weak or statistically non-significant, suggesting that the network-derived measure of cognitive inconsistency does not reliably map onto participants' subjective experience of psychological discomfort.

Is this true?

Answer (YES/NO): NO